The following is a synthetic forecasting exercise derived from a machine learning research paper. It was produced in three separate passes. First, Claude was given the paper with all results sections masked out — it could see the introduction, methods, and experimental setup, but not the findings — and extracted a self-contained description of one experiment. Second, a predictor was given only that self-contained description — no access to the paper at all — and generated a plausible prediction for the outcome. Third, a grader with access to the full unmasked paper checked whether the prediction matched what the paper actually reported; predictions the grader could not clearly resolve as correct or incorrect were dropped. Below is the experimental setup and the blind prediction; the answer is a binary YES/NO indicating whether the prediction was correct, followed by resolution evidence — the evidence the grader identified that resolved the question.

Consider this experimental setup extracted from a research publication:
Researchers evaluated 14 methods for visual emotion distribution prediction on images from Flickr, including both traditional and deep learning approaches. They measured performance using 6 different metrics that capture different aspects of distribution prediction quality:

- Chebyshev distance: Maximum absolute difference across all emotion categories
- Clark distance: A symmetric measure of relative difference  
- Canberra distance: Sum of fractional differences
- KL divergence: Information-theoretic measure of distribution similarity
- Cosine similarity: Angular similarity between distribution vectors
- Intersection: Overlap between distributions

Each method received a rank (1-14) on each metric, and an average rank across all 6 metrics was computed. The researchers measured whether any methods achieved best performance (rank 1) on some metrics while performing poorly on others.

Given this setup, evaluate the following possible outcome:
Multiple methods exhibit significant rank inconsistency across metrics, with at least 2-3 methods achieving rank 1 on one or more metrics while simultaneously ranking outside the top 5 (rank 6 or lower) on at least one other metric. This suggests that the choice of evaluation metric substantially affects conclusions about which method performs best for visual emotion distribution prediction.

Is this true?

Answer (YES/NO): NO